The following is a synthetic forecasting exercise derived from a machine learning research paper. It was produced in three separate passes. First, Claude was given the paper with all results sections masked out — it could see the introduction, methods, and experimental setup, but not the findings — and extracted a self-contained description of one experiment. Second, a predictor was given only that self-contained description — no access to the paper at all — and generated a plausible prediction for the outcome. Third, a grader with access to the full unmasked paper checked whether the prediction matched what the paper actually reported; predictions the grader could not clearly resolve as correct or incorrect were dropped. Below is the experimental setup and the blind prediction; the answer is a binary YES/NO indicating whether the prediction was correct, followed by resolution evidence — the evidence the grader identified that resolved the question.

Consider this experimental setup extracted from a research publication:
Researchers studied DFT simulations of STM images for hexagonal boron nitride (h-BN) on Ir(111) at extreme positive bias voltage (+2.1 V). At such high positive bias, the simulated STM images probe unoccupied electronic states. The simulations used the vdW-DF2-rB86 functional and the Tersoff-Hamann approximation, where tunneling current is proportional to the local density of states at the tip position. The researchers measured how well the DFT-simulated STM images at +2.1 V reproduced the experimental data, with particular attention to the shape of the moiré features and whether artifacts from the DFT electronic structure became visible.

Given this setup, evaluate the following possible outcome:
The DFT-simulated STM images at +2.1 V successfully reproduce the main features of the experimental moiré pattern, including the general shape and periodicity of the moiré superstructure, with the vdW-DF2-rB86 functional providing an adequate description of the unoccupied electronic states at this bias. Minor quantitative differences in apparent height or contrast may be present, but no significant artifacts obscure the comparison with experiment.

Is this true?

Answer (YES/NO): NO